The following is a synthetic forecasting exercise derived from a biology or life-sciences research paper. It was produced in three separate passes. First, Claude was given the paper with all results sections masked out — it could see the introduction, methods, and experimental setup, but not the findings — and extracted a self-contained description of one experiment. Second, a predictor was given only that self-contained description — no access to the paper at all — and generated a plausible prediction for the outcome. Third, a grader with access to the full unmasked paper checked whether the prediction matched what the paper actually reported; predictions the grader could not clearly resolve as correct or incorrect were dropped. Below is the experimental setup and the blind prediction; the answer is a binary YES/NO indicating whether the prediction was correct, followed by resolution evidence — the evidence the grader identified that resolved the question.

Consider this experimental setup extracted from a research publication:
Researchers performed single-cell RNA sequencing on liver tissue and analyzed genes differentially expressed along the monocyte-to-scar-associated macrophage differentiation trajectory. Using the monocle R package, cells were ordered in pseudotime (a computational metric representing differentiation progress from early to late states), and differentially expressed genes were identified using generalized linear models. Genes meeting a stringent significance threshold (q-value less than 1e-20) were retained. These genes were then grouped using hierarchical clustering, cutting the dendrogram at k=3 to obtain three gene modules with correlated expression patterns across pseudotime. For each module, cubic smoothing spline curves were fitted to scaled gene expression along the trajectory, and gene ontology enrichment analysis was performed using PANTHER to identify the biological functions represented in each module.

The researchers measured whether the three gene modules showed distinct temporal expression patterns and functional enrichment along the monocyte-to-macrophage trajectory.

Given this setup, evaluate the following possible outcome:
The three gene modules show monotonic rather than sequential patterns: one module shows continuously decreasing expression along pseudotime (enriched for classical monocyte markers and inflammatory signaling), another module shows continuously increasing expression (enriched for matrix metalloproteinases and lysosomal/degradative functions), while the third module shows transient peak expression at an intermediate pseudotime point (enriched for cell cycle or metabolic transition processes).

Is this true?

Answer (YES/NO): NO